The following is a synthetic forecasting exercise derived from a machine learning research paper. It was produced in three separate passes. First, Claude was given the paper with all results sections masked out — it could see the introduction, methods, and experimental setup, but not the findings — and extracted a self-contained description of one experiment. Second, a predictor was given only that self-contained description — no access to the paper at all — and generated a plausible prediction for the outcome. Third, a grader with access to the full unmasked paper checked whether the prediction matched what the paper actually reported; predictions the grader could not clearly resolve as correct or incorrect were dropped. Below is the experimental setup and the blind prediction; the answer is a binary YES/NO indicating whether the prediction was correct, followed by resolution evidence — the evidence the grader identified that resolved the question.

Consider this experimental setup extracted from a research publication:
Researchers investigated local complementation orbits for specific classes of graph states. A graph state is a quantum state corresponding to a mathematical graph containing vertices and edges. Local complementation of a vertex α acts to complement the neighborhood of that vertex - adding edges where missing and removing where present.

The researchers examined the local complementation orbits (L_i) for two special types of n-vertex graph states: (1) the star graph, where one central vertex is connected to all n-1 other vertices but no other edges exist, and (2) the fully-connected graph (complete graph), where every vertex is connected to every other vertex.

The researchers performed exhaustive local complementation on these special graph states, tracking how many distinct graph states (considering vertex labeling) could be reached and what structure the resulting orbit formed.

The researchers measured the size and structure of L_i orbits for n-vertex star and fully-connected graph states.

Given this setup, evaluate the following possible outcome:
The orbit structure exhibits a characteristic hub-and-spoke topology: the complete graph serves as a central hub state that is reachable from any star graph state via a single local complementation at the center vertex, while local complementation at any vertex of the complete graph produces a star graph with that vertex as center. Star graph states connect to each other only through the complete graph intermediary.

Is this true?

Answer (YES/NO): YES